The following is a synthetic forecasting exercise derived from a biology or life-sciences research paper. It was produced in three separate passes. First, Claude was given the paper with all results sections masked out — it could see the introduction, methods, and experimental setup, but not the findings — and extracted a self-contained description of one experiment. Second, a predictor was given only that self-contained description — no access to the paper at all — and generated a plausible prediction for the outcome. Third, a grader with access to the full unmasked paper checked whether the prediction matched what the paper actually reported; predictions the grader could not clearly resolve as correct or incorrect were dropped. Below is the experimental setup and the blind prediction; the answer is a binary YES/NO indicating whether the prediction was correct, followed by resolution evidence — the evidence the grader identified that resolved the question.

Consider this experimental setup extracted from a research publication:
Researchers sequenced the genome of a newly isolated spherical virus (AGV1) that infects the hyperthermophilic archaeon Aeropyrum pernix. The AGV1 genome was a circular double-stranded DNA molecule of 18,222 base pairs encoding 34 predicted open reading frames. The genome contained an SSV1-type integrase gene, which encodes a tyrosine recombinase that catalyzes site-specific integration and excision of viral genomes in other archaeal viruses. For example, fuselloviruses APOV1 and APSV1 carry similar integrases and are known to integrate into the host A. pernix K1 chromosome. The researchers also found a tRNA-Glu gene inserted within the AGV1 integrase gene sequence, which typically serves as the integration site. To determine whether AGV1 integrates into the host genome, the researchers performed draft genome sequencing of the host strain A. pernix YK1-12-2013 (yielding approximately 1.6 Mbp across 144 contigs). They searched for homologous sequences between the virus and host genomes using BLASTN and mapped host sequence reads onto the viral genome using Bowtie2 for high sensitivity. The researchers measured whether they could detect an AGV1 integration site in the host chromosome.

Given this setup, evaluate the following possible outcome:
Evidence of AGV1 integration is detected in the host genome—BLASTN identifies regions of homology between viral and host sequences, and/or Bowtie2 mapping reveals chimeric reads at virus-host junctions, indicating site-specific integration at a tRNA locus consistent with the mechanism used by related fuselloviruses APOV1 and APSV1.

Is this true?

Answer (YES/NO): NO